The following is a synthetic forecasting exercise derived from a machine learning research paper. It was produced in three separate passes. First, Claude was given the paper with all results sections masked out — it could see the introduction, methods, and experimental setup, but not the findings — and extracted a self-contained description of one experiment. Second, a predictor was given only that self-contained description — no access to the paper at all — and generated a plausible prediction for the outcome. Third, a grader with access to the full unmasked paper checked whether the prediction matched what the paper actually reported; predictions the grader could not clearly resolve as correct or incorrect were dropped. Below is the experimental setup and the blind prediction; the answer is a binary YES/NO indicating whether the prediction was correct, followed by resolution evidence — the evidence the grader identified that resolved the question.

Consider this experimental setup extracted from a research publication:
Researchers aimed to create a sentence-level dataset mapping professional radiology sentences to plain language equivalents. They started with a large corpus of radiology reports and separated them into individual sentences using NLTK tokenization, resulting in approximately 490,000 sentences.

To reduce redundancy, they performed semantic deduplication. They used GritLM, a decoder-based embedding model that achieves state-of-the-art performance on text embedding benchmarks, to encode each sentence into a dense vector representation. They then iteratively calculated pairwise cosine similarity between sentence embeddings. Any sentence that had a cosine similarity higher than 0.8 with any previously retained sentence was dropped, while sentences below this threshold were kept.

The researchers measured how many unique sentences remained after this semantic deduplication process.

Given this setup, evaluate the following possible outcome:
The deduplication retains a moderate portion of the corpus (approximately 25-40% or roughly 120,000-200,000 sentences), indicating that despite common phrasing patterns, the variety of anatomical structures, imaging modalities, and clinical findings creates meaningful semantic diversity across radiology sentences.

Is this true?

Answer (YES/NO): NO